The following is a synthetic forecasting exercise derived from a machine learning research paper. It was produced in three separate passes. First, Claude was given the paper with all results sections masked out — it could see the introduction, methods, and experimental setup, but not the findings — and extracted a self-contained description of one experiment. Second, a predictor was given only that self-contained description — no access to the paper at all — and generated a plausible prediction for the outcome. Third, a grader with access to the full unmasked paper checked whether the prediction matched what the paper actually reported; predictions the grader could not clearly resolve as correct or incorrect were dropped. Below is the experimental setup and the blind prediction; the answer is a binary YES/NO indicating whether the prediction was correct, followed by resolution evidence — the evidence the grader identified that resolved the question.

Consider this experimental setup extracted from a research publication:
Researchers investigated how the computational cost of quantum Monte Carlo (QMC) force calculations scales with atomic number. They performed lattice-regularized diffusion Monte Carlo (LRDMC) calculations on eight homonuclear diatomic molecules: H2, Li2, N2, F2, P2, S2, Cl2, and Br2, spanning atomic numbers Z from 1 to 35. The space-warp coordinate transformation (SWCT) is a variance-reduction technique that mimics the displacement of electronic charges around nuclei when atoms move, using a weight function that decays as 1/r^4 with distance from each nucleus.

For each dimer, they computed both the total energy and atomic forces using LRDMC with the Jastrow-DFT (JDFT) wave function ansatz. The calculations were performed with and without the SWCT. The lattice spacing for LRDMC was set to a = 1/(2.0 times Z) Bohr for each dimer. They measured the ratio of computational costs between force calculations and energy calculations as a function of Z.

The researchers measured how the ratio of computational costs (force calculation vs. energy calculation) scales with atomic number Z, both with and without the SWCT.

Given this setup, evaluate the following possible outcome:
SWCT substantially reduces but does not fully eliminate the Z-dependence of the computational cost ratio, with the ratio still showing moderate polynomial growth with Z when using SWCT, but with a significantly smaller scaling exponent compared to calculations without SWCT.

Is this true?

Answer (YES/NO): NO